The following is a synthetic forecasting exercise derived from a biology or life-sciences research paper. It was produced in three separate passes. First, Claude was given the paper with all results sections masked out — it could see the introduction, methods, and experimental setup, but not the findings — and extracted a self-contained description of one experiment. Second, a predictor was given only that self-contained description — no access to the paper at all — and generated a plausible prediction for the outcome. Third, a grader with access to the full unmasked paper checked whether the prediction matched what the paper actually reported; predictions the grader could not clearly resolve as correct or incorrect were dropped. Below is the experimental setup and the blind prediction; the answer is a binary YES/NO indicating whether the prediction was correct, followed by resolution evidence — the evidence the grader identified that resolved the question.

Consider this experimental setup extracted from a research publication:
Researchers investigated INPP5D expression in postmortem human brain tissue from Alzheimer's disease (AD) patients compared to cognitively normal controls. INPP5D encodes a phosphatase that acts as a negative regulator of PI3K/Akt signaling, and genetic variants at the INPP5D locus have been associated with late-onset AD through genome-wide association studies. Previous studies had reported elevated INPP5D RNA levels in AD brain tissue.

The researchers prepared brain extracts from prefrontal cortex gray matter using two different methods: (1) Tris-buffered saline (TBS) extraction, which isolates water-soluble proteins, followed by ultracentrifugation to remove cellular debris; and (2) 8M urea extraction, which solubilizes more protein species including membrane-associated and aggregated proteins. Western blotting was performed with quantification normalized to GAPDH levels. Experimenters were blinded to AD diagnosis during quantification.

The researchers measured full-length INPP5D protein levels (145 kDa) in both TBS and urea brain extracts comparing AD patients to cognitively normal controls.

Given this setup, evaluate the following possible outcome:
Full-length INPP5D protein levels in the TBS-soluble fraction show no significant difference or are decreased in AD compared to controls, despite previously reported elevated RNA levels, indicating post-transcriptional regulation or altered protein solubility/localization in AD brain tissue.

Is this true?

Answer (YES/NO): YES